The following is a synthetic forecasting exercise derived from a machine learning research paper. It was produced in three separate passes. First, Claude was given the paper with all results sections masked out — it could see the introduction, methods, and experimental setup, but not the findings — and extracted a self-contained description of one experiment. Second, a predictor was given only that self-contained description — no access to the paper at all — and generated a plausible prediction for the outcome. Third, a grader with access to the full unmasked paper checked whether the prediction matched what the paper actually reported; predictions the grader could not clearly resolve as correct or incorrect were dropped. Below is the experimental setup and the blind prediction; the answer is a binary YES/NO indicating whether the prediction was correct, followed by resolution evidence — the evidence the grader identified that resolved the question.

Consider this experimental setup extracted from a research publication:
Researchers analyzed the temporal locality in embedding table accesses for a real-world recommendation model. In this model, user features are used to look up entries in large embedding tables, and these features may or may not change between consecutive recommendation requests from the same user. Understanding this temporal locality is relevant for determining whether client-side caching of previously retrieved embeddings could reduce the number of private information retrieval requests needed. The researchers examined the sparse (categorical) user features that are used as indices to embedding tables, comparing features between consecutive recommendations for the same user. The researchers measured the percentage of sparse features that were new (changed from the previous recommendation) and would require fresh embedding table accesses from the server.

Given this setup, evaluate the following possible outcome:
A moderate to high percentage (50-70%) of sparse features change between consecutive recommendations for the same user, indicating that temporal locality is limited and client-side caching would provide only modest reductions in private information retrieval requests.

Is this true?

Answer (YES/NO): NO